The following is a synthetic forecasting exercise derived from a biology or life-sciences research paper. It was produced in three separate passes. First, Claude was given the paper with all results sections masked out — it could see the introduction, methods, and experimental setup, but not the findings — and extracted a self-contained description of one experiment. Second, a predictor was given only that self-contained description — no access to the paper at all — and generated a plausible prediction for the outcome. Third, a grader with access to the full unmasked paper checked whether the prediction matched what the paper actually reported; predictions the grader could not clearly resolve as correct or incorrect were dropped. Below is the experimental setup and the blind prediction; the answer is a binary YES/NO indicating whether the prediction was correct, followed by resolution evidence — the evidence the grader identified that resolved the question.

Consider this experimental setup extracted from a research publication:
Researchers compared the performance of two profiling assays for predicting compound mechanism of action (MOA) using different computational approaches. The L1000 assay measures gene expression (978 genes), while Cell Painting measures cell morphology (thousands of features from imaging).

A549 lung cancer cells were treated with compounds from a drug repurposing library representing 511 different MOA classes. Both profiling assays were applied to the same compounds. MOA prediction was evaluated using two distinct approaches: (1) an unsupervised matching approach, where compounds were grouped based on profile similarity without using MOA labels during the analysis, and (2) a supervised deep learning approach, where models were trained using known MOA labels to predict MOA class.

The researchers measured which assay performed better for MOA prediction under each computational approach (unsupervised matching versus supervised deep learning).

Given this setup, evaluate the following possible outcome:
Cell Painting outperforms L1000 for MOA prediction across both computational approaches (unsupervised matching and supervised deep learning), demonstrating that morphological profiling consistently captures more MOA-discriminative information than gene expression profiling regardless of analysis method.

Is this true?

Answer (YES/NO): NO